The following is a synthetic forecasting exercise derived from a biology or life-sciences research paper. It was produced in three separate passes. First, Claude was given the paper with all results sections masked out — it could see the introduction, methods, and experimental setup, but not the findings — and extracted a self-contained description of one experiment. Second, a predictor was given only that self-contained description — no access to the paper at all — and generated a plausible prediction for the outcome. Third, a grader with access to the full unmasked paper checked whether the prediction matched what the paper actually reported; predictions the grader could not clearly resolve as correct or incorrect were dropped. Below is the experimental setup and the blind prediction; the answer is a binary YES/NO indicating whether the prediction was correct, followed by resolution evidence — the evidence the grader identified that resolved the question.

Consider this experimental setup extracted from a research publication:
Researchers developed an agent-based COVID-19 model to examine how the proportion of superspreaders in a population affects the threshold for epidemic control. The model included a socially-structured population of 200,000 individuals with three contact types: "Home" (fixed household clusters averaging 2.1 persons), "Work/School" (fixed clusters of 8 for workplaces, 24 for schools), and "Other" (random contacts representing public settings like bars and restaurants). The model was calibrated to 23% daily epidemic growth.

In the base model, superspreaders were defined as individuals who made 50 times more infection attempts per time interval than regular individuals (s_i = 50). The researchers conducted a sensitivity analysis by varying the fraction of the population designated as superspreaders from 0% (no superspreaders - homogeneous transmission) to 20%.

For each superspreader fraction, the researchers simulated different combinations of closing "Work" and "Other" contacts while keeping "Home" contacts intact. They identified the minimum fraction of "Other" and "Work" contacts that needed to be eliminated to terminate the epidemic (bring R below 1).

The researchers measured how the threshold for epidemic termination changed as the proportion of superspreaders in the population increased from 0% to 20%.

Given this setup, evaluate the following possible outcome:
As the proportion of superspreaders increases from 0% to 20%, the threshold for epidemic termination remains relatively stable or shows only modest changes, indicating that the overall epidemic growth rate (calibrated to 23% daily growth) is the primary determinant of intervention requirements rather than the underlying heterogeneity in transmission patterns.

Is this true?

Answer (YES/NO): NO